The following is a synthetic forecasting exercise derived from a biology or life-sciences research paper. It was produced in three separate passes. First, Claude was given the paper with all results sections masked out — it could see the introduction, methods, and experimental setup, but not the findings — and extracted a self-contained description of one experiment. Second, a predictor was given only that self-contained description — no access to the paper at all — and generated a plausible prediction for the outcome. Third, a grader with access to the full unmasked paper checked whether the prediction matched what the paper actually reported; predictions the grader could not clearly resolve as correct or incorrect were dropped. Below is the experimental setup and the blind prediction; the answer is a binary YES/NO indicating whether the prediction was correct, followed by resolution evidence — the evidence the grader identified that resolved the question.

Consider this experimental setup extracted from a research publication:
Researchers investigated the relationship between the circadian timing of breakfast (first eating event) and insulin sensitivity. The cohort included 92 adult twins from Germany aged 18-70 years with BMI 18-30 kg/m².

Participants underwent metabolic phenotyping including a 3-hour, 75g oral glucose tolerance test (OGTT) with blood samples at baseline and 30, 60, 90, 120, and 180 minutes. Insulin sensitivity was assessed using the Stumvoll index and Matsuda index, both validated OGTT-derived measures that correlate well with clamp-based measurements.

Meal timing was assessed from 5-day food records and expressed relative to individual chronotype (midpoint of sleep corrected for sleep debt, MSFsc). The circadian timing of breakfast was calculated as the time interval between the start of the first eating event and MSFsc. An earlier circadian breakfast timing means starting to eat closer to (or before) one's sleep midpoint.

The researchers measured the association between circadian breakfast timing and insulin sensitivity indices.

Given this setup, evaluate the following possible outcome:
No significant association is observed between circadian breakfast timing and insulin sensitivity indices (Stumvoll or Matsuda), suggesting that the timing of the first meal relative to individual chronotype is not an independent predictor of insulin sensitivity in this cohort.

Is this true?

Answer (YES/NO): YES